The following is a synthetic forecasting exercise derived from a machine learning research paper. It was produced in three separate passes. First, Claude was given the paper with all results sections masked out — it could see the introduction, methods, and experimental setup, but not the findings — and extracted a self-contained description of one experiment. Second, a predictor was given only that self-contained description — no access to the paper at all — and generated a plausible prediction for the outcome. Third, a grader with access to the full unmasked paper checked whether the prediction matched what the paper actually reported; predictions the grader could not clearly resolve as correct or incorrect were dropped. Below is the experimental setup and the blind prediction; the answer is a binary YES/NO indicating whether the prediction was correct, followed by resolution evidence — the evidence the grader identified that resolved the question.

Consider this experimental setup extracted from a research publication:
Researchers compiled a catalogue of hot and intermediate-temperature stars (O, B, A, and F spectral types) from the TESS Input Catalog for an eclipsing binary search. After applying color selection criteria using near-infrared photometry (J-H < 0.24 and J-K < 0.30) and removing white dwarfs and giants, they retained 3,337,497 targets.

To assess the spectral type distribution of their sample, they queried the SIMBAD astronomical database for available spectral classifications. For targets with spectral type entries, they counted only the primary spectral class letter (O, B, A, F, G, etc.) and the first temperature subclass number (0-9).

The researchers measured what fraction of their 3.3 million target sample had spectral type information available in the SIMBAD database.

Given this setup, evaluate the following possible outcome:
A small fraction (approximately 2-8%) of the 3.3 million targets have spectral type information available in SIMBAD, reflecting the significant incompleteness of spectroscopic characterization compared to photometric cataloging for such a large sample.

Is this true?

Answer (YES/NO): YES